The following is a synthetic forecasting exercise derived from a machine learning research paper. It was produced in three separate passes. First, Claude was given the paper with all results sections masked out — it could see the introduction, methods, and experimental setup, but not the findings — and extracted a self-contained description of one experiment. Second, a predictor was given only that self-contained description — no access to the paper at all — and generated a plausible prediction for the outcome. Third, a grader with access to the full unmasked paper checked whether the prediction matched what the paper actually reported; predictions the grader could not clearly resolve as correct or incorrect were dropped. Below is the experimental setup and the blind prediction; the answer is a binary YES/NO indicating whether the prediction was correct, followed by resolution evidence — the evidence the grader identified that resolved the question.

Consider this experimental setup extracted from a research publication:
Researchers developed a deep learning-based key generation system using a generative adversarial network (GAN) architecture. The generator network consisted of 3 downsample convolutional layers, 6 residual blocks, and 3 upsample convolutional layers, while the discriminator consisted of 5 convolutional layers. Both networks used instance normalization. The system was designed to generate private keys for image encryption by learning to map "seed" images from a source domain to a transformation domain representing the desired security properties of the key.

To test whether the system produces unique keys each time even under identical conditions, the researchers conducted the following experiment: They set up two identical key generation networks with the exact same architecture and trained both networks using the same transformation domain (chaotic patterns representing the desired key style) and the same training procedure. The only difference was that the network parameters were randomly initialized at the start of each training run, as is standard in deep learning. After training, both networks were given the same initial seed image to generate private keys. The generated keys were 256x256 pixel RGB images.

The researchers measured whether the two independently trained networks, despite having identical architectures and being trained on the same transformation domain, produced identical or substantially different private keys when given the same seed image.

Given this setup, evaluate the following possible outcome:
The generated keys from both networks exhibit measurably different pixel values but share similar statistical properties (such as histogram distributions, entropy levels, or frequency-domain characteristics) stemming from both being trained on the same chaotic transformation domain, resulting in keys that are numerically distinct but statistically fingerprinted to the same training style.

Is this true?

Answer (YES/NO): YES